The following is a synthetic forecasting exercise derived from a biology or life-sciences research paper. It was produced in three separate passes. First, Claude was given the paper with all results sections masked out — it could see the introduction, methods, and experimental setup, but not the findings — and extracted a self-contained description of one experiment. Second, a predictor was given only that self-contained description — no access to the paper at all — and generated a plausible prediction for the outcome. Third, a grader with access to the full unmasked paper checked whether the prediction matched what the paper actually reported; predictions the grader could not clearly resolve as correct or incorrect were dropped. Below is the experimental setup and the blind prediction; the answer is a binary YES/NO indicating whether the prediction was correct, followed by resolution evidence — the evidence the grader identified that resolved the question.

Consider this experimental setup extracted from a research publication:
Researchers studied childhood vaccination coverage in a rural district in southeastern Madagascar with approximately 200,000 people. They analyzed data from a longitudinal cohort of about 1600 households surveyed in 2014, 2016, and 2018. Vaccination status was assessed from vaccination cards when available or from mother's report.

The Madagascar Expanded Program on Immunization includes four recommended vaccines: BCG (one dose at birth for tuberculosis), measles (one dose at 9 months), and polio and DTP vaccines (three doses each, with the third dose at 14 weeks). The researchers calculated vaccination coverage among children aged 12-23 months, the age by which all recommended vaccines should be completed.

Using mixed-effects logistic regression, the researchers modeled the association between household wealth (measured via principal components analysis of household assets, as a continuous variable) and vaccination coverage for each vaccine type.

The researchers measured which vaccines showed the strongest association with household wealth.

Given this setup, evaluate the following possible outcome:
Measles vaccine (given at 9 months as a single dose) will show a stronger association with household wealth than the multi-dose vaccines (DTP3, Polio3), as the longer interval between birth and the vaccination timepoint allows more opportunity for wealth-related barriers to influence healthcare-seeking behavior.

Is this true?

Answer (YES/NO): NO